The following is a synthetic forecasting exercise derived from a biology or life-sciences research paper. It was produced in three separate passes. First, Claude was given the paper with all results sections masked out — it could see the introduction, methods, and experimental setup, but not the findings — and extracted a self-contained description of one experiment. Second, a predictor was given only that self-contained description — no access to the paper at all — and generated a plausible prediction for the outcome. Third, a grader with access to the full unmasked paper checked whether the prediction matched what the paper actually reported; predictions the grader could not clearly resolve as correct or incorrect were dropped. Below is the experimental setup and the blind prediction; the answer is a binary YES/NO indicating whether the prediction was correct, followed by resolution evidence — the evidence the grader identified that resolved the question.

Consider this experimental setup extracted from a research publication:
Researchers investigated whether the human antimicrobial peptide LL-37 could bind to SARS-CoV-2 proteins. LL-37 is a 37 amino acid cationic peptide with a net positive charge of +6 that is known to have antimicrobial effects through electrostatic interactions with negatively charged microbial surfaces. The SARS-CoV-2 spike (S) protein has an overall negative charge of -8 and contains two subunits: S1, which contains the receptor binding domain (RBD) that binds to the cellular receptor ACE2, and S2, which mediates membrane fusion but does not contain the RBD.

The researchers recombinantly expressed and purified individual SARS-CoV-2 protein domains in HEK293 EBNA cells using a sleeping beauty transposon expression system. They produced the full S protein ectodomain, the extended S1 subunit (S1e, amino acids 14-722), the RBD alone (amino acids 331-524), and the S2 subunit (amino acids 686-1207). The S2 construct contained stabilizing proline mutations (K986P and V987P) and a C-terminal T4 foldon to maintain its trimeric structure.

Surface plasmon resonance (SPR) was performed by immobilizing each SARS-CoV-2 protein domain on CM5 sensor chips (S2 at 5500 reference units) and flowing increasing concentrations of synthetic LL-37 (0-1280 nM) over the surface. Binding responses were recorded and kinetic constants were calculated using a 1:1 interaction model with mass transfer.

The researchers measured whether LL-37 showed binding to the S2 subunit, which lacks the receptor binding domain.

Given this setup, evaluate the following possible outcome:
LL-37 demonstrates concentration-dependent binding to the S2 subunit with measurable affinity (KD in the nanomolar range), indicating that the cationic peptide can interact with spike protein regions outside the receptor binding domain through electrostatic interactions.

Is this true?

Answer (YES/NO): YES